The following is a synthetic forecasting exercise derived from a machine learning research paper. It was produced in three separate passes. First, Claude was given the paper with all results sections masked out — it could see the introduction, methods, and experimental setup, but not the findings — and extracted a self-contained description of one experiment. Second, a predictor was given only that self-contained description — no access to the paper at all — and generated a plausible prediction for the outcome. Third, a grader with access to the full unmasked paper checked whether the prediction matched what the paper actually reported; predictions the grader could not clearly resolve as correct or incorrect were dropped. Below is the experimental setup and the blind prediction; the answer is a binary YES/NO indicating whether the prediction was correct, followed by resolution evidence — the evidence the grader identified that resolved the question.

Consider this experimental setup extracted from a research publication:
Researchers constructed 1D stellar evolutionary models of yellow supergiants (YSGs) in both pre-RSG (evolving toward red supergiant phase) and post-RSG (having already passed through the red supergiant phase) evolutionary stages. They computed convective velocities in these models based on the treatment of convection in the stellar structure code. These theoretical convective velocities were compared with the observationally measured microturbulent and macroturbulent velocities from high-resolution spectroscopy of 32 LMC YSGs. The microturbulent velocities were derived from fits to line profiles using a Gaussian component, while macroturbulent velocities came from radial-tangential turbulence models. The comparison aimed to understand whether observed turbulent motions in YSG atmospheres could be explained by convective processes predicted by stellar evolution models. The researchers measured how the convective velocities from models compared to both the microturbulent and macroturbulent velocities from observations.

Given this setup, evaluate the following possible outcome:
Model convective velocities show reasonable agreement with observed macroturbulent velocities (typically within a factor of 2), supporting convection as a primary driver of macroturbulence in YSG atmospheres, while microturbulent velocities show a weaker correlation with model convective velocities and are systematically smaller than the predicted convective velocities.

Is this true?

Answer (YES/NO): NO